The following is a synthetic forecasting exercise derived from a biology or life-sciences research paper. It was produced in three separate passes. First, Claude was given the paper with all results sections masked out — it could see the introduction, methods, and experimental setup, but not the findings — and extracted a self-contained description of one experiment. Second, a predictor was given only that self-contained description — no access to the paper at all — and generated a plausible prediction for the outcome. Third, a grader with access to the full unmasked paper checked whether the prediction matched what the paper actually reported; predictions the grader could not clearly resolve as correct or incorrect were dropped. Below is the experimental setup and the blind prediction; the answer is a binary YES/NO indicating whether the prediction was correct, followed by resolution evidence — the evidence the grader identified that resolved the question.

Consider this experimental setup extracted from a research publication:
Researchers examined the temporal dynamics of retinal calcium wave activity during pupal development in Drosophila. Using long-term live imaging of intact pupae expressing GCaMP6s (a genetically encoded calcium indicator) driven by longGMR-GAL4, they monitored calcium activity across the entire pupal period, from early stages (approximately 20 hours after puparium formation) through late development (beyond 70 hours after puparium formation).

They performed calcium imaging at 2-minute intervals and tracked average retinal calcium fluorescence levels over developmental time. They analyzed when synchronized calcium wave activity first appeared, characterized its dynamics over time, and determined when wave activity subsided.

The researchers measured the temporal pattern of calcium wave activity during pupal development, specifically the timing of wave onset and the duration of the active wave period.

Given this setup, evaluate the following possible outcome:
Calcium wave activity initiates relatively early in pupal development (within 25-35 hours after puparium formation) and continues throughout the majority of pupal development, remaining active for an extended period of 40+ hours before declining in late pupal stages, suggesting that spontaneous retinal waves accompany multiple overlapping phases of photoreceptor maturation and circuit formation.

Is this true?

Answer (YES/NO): NO